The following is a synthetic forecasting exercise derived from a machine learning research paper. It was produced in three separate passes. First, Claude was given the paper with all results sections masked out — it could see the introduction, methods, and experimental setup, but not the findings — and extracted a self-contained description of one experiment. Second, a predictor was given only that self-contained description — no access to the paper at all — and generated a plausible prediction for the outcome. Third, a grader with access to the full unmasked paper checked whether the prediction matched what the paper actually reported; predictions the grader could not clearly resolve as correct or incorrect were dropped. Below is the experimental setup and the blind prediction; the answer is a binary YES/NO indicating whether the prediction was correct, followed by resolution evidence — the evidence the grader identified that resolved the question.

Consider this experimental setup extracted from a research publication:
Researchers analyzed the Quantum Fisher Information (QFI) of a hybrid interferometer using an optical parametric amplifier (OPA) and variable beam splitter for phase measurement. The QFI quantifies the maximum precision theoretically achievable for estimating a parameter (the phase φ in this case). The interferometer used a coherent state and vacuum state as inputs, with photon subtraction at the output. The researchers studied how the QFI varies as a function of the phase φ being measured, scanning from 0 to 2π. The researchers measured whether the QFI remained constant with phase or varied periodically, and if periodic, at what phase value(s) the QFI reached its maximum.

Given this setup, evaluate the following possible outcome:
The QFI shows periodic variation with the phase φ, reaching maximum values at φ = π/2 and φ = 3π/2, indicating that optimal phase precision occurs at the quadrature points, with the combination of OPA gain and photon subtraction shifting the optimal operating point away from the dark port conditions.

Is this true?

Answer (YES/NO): NO